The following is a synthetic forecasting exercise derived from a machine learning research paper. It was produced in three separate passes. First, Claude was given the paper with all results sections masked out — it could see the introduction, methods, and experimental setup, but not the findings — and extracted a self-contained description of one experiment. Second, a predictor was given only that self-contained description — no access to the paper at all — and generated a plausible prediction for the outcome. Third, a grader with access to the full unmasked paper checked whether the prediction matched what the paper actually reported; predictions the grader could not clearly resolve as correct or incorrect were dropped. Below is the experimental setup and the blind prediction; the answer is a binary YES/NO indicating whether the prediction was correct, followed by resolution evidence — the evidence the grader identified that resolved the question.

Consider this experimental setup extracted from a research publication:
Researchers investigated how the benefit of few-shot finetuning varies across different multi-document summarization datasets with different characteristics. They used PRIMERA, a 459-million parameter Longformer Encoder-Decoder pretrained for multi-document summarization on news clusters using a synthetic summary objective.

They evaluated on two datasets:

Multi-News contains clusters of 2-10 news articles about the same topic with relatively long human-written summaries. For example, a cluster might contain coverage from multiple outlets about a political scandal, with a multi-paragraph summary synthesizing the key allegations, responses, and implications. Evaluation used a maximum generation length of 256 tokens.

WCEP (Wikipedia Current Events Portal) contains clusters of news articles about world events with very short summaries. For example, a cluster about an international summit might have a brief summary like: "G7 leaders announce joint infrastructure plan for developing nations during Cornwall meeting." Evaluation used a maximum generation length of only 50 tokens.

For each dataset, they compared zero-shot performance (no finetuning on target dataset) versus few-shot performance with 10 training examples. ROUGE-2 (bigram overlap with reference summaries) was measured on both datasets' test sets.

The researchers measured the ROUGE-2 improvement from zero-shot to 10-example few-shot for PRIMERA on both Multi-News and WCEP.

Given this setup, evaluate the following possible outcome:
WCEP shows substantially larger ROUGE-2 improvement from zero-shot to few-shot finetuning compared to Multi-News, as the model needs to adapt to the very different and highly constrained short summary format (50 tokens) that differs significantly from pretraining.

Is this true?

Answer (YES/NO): YES